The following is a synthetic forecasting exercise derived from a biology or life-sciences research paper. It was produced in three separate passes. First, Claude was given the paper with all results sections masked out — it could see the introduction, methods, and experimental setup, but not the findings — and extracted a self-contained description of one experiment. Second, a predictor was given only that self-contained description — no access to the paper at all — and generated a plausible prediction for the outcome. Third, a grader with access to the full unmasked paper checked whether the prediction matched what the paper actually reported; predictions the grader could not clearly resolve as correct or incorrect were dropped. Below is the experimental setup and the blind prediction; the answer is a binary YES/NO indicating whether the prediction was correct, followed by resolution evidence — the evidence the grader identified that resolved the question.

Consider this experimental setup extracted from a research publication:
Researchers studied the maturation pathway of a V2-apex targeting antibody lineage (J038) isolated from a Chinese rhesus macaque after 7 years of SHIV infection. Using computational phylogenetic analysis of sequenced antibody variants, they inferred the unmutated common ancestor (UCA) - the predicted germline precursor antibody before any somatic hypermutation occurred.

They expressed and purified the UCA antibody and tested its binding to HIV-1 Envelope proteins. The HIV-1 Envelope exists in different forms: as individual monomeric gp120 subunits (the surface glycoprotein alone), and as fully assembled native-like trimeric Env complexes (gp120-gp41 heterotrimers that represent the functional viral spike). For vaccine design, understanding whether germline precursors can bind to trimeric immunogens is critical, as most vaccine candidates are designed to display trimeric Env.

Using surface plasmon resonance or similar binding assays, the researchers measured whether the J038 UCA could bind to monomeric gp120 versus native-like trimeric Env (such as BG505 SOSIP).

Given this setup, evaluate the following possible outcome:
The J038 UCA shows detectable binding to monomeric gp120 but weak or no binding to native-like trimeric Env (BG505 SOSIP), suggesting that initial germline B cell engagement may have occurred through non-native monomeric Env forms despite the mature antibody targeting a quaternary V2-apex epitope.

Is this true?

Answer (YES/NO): YES